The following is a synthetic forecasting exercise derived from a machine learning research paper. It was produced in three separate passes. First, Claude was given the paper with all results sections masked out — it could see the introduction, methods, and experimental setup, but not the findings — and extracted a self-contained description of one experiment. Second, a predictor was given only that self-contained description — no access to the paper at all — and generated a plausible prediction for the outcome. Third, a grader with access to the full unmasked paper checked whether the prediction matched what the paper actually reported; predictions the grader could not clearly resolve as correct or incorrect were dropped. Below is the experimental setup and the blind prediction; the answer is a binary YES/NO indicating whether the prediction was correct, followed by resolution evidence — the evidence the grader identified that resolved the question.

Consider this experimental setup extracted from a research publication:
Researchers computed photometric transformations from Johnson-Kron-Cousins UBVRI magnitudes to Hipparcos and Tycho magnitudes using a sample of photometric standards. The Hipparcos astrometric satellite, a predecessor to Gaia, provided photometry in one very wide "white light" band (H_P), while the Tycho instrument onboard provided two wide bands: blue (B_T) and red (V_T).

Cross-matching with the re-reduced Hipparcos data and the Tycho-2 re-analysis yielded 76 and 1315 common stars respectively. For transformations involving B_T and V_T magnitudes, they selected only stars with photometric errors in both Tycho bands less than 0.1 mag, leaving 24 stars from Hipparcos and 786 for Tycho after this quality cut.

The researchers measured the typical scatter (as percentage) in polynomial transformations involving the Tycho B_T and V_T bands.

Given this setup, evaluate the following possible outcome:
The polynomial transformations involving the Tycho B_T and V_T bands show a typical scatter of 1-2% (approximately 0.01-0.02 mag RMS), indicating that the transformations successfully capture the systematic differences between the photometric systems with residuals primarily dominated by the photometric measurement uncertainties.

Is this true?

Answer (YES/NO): NO